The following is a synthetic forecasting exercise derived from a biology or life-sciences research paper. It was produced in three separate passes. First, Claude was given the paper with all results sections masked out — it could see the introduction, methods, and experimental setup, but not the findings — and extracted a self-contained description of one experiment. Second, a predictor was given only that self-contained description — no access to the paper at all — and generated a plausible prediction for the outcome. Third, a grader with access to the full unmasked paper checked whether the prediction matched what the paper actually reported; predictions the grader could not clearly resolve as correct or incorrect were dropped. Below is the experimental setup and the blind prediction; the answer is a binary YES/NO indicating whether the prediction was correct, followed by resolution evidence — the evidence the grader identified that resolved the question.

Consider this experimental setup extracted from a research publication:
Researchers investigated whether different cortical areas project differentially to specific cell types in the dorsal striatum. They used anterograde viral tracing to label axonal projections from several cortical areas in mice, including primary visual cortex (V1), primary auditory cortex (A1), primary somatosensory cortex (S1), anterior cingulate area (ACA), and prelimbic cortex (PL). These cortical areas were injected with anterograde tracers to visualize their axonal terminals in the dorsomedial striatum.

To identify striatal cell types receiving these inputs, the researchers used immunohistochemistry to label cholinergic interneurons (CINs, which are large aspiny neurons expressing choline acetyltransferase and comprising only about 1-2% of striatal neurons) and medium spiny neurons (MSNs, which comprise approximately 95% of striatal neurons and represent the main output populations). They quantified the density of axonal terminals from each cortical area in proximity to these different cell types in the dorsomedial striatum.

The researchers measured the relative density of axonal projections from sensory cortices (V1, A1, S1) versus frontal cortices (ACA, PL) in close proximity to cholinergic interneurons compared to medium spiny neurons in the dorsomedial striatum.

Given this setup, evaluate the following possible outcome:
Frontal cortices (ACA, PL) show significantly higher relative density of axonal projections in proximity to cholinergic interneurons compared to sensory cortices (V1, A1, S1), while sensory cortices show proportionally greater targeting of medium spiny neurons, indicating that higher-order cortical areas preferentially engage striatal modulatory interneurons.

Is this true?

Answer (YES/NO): NO